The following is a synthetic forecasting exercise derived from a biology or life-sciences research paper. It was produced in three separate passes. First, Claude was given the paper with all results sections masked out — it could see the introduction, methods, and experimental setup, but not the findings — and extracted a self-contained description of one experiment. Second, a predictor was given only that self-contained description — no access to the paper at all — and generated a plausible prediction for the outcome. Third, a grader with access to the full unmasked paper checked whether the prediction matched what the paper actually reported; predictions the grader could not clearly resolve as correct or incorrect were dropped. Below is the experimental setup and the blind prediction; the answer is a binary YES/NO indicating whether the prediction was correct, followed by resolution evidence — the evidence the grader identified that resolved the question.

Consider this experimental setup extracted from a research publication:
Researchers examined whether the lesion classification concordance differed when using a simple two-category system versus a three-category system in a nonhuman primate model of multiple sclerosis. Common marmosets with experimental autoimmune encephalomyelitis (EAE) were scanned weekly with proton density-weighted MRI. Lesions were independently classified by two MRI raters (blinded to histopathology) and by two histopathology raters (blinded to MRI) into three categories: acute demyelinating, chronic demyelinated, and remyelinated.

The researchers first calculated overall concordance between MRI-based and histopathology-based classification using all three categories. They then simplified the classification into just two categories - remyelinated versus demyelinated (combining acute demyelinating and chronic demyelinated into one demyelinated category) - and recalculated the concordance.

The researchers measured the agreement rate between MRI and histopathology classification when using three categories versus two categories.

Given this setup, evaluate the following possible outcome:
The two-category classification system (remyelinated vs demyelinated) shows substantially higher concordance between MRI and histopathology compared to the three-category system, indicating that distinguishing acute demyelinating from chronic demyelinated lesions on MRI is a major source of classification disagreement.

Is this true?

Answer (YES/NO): YES